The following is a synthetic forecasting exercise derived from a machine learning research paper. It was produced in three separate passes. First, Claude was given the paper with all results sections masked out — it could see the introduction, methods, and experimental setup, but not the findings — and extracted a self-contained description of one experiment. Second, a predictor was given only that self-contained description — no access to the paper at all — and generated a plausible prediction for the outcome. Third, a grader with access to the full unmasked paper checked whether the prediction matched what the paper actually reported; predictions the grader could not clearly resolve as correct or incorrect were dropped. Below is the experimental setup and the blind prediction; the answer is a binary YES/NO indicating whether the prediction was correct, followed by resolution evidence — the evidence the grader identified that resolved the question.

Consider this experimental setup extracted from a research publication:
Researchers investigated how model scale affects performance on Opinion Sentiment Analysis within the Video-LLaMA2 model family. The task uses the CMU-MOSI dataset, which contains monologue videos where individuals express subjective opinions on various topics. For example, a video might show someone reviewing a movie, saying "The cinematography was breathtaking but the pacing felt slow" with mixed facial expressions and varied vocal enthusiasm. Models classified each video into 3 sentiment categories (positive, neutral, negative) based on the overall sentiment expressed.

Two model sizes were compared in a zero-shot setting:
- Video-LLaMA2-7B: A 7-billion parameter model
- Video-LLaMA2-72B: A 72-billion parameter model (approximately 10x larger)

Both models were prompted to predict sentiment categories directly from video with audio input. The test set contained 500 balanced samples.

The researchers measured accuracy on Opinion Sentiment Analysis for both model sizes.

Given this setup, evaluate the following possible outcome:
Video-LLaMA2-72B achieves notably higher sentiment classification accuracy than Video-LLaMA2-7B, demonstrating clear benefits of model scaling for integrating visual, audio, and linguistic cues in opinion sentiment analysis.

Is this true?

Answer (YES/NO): YES